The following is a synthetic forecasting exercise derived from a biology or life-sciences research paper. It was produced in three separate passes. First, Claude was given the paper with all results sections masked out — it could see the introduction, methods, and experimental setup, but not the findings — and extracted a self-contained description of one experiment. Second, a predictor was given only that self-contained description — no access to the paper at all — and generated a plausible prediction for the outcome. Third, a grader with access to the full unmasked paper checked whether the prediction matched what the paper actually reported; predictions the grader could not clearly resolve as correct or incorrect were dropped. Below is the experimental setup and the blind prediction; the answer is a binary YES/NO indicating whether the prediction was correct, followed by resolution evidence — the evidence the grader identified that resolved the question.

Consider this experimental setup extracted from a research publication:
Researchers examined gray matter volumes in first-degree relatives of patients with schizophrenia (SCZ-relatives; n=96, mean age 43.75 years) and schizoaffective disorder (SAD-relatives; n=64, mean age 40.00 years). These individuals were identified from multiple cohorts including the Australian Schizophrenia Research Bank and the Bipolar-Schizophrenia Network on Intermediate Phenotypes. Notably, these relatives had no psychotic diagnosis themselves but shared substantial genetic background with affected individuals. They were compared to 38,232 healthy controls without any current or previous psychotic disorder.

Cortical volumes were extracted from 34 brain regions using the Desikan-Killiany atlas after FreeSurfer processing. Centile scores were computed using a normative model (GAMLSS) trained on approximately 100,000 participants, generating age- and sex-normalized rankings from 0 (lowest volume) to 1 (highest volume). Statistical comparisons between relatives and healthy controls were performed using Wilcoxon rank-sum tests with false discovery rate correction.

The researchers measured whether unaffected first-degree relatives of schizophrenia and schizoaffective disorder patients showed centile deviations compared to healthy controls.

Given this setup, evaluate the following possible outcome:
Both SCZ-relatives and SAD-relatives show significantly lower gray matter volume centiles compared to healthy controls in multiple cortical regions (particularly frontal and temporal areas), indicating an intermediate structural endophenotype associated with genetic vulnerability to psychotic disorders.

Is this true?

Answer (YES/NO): NO